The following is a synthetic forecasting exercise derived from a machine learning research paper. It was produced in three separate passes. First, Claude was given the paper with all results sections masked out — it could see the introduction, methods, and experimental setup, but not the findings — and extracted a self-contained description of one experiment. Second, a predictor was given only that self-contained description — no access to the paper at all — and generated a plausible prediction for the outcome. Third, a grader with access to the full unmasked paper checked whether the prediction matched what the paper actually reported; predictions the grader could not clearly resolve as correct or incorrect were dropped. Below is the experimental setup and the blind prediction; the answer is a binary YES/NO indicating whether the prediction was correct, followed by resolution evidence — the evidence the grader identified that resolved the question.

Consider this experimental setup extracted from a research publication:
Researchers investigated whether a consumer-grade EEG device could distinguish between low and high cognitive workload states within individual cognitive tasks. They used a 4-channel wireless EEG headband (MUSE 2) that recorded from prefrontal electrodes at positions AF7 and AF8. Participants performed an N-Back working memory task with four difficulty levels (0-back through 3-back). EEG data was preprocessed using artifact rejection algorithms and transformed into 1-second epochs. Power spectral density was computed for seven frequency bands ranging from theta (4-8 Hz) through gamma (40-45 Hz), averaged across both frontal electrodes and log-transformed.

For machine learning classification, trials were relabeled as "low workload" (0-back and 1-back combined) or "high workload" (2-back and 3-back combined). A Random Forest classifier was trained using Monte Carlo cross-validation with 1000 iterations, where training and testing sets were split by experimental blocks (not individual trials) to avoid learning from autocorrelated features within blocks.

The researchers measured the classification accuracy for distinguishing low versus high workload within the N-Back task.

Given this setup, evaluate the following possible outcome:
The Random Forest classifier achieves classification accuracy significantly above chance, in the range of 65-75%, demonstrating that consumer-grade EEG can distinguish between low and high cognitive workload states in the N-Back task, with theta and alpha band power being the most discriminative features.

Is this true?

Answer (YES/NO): NO